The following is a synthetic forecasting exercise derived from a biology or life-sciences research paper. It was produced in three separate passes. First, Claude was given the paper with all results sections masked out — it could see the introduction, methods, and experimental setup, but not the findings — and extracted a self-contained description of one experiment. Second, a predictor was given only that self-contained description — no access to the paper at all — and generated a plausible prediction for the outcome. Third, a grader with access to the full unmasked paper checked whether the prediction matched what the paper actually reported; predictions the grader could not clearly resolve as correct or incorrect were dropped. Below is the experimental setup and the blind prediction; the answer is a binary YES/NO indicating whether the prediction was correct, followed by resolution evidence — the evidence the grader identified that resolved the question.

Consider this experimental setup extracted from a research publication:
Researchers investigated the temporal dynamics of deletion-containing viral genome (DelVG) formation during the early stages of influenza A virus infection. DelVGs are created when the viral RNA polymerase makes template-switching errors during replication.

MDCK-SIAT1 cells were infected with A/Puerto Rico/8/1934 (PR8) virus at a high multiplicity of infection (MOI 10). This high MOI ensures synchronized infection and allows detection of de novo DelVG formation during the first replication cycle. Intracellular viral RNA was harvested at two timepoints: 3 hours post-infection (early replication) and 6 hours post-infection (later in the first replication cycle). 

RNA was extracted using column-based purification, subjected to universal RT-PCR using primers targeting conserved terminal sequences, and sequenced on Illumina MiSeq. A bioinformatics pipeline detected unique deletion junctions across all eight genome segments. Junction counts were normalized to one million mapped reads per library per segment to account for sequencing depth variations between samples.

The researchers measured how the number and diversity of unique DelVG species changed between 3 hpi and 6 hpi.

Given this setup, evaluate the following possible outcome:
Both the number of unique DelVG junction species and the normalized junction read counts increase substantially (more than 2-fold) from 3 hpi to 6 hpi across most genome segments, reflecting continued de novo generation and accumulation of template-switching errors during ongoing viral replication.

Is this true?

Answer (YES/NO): NO